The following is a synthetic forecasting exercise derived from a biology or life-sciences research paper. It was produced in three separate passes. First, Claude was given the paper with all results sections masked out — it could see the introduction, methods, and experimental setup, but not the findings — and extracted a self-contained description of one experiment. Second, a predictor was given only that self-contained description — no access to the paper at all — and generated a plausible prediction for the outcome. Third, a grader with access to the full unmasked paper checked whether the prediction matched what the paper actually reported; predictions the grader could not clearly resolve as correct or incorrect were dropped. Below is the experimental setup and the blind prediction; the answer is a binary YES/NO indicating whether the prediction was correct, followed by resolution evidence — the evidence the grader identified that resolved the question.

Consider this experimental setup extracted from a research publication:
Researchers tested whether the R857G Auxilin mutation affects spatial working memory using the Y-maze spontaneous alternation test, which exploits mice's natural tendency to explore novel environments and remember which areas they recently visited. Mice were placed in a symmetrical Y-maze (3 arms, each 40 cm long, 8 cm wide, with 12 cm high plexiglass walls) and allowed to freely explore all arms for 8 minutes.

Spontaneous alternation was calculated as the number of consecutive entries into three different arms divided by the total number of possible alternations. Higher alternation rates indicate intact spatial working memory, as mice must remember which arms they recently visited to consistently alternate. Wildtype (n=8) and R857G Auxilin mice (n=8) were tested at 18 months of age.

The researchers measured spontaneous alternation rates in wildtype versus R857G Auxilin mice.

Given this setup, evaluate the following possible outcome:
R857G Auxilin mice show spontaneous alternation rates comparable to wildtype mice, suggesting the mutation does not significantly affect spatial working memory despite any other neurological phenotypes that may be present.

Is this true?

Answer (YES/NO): YES